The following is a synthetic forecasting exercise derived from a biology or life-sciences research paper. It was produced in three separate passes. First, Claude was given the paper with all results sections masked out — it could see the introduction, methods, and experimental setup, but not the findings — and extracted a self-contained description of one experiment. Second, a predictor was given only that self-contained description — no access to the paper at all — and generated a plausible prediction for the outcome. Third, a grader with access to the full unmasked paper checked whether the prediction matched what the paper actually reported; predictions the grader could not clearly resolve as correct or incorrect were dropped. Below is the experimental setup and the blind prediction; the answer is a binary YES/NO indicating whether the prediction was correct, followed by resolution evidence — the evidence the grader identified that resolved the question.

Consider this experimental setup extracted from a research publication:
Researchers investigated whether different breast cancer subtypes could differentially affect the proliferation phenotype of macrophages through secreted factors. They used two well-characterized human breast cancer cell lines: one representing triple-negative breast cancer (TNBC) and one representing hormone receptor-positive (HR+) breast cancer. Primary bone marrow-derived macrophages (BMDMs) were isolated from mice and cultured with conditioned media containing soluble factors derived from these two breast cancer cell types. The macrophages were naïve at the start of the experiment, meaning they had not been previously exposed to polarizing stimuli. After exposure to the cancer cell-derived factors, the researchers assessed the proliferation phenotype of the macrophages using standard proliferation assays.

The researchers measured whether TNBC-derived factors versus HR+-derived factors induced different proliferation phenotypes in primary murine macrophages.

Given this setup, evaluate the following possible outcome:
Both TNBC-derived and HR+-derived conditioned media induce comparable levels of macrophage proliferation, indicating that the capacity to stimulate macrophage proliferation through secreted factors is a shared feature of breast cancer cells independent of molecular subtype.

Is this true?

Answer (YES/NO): NO